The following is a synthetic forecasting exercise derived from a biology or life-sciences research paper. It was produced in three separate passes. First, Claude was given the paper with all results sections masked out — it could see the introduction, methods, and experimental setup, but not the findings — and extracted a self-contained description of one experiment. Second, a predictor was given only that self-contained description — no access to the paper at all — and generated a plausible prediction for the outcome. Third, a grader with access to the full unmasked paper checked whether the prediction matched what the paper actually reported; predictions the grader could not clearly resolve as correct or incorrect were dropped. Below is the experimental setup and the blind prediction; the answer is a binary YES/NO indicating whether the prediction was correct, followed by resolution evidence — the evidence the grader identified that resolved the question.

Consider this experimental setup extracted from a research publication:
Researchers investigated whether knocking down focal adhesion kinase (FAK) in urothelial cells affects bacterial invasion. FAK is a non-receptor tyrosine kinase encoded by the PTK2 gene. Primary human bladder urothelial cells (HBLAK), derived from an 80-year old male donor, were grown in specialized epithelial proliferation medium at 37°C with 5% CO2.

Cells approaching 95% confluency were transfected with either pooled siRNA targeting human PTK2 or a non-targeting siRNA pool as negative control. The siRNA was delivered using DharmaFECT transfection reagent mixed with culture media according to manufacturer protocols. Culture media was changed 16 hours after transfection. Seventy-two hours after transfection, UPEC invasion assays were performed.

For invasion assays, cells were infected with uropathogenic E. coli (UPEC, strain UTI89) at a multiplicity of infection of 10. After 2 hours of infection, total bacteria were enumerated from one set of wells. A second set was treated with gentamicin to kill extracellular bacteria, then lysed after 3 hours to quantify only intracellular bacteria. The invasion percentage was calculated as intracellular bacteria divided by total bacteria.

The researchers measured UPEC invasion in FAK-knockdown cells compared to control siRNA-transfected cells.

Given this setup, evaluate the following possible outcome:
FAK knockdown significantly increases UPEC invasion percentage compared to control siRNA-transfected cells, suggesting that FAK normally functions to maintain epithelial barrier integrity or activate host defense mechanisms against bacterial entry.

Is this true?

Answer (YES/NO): NO